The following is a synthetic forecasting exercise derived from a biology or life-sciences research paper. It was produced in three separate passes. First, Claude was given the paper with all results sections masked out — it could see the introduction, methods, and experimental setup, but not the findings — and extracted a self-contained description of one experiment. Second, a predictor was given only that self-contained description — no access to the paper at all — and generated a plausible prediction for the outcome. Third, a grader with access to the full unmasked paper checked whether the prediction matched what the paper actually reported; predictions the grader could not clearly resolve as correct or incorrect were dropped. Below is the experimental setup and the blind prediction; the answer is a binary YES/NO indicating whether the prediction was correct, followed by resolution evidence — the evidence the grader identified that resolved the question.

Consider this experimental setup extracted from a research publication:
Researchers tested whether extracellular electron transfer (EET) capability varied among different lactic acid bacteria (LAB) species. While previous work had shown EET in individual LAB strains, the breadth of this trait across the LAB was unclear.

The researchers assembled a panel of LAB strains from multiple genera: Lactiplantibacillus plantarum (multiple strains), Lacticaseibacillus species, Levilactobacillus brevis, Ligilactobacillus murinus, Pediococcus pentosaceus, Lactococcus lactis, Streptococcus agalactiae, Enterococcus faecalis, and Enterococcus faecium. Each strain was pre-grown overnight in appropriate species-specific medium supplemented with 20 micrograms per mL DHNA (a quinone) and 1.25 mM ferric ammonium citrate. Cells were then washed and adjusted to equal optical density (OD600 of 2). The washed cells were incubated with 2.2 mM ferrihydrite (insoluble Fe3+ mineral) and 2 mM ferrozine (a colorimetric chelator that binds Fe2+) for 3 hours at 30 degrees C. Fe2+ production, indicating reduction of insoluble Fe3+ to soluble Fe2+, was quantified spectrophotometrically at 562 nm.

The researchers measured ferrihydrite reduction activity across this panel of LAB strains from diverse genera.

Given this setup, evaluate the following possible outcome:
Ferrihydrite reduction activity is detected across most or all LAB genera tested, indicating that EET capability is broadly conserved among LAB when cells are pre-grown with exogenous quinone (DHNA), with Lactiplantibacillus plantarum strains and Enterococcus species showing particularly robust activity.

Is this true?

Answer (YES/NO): NO